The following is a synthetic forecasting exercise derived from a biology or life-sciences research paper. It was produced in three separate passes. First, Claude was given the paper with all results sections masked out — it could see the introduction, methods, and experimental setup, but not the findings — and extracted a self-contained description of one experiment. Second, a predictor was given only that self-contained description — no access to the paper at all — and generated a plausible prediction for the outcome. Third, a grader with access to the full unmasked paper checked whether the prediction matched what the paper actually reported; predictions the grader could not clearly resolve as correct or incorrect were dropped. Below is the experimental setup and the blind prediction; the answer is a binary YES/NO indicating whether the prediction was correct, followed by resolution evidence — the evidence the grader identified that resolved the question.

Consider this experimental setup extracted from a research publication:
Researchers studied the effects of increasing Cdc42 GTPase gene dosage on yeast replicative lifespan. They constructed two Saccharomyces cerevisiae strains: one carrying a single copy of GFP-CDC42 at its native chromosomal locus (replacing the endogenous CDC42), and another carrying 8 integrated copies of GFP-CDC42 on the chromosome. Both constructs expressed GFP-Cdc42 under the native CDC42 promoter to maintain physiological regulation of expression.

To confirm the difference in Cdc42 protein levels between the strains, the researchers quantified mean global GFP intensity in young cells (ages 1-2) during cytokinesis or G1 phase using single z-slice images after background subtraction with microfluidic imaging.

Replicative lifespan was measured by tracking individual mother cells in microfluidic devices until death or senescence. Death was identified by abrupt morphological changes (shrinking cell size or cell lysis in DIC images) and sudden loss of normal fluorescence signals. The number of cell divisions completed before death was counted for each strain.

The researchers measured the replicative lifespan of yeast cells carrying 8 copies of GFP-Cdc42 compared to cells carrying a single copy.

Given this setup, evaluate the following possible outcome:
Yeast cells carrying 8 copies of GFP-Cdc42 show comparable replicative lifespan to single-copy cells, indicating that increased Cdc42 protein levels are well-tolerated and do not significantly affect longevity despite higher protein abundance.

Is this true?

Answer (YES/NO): NO